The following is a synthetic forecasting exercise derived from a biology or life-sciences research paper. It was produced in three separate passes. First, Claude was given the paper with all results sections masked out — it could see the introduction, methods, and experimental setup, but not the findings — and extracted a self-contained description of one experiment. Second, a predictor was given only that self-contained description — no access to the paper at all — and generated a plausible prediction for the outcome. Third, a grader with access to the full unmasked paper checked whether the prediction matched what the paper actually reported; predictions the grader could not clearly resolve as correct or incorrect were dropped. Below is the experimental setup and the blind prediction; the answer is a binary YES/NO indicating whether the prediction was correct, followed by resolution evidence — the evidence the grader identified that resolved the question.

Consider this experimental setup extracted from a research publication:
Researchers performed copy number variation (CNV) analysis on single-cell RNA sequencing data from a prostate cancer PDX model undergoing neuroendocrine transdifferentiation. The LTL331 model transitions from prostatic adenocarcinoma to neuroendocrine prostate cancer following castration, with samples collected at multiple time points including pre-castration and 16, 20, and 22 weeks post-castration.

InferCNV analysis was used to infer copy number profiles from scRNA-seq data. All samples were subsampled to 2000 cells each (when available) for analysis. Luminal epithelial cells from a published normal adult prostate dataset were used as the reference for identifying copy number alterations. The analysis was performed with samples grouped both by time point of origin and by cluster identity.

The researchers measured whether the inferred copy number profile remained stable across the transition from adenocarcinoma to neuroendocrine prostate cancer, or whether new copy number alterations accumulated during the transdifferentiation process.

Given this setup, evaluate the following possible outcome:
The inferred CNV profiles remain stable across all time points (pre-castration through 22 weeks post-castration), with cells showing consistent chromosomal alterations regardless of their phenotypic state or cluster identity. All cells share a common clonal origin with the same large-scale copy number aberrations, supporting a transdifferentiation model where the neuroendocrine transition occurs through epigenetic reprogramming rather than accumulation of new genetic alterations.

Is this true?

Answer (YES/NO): YES